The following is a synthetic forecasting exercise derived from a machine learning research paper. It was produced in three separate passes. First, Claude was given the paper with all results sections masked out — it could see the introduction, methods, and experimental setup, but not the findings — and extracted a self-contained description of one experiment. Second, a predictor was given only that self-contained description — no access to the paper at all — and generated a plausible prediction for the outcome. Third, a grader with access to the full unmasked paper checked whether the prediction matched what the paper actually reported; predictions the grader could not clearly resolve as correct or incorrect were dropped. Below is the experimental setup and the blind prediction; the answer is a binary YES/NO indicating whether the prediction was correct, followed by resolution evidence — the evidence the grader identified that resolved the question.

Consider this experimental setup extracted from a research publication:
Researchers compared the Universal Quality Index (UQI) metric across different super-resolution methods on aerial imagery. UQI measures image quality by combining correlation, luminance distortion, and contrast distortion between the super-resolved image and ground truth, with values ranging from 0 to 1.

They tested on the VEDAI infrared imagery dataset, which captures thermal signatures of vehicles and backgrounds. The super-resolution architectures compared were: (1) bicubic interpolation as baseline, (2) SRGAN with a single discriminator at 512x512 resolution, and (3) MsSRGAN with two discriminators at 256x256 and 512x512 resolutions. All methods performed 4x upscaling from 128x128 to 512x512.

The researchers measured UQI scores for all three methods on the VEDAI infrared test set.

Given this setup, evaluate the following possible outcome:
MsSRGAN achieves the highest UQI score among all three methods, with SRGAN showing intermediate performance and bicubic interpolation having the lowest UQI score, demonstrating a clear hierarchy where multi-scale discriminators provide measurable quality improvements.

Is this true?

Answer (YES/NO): YES